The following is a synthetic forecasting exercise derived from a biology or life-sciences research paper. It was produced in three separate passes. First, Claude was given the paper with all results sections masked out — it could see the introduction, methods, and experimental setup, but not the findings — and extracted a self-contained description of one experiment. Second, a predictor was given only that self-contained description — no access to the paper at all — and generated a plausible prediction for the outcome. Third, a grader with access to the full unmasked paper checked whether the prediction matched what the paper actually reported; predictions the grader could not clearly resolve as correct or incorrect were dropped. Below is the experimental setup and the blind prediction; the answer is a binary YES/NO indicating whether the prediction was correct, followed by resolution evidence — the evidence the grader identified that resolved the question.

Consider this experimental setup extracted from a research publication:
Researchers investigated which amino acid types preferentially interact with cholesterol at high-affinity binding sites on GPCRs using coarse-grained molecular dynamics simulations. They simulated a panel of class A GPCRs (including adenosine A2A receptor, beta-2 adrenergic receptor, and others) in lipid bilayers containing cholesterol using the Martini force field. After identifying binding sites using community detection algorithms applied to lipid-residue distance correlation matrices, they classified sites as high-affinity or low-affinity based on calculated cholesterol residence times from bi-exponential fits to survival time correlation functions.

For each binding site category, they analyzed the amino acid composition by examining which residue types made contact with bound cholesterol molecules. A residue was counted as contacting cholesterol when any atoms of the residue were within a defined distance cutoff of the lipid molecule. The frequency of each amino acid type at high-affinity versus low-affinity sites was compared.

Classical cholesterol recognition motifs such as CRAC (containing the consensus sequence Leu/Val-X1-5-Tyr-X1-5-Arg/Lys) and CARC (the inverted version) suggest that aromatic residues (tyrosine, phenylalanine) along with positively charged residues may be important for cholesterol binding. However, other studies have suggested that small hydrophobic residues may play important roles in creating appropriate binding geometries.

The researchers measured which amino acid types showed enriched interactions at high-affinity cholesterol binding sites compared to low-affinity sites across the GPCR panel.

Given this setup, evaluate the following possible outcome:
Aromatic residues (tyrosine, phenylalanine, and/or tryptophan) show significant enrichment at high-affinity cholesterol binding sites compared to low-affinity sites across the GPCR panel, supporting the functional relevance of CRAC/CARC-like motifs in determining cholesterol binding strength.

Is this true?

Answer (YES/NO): NO